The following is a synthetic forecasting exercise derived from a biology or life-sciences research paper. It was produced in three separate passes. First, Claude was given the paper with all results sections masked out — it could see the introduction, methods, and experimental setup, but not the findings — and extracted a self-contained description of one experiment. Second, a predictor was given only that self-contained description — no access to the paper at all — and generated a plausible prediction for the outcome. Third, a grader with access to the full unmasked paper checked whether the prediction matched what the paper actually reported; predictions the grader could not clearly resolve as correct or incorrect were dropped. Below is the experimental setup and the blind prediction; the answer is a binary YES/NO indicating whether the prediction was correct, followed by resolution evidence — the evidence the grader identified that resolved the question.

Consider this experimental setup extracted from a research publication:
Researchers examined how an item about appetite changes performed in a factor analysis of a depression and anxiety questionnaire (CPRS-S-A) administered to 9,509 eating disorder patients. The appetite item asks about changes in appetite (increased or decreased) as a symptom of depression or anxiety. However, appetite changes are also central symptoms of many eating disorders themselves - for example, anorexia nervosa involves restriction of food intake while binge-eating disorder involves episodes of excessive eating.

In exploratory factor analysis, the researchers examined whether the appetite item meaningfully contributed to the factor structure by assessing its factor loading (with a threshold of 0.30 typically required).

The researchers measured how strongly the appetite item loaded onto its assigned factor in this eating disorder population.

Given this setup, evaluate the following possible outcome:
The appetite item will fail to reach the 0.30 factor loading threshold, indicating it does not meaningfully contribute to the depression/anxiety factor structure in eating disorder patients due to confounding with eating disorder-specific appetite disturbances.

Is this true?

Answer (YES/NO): NO